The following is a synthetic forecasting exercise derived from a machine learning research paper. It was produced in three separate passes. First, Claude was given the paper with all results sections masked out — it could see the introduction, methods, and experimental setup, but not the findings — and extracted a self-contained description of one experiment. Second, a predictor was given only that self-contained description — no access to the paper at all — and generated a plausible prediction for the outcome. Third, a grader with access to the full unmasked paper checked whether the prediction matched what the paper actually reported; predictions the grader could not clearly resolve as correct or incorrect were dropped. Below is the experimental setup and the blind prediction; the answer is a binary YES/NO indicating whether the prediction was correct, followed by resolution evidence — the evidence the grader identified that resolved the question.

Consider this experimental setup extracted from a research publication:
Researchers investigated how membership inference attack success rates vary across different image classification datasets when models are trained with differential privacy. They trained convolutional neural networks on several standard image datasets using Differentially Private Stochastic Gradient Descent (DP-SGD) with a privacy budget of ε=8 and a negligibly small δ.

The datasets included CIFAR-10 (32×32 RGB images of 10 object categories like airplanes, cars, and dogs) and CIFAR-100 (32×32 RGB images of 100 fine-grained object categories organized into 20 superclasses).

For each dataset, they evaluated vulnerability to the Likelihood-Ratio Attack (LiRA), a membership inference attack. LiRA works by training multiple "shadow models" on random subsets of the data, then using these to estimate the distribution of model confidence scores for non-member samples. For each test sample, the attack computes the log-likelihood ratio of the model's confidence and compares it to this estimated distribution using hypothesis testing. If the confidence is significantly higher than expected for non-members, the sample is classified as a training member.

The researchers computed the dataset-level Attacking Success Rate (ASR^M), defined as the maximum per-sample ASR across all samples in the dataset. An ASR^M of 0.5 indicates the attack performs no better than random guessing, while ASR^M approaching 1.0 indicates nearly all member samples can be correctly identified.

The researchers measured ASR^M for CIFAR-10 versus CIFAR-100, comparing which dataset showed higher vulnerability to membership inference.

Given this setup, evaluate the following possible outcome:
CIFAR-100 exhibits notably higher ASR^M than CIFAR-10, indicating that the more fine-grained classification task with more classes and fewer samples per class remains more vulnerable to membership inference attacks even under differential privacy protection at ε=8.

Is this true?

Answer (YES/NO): NO